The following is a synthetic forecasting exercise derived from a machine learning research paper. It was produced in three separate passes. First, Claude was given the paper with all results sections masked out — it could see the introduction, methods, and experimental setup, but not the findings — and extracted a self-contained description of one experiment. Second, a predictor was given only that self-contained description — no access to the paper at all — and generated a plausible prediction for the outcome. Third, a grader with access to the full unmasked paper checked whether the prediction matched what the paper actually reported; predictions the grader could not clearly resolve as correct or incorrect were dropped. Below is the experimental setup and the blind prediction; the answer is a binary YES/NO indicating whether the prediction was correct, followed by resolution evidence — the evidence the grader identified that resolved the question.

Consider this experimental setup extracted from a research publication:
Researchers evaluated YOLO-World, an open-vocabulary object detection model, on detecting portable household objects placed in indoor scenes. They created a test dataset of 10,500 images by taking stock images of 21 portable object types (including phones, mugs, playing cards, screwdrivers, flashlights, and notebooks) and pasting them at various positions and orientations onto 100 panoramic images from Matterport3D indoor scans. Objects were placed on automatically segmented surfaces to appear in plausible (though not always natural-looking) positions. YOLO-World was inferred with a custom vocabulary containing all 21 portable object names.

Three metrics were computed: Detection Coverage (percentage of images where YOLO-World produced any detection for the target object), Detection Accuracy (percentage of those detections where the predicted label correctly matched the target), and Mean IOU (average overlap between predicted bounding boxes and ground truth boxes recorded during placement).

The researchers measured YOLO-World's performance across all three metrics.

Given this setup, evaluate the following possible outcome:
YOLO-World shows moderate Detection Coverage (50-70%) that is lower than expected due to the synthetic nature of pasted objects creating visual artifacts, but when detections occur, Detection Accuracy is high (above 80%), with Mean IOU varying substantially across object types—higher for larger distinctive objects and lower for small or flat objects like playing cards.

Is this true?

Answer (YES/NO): NO